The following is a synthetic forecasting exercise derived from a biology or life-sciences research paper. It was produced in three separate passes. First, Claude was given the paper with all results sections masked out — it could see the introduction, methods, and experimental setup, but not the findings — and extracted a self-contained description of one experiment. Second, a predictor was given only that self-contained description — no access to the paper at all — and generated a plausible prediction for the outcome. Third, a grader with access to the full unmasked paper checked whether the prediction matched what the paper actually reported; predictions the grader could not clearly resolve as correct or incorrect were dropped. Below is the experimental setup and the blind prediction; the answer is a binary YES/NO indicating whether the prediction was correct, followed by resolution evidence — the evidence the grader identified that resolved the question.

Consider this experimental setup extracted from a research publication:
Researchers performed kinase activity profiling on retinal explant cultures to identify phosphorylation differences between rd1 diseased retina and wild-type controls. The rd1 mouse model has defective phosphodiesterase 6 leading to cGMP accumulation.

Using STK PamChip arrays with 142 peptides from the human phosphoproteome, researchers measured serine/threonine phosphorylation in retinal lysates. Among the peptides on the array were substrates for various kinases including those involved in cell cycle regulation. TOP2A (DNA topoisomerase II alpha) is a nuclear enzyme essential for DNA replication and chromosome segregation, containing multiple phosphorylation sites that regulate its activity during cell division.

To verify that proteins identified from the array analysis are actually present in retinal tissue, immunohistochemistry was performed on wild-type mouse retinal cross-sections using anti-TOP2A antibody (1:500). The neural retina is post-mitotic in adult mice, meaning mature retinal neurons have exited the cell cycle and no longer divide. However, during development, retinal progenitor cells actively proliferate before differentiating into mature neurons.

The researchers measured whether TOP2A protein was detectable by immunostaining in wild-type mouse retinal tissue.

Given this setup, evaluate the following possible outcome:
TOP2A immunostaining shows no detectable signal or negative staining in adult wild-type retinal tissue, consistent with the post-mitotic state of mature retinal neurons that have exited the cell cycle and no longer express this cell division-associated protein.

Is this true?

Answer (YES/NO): NO